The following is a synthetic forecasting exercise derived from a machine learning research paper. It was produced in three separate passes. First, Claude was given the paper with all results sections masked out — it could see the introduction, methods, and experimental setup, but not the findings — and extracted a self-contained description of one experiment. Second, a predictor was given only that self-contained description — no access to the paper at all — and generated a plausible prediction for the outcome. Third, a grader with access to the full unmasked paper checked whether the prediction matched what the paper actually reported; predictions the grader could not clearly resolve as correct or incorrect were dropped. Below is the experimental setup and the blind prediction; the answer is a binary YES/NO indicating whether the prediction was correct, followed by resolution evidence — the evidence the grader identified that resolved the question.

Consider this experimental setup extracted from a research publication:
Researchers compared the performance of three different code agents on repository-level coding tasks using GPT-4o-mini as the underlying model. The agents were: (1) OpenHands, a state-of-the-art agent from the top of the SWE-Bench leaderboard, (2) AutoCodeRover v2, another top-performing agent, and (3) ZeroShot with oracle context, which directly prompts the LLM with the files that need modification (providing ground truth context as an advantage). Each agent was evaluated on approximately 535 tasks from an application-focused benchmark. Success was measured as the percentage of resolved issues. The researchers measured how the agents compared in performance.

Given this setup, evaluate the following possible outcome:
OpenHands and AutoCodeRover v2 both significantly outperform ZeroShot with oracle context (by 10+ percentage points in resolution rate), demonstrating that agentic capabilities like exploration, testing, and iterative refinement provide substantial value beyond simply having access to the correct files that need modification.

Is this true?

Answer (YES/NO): NO